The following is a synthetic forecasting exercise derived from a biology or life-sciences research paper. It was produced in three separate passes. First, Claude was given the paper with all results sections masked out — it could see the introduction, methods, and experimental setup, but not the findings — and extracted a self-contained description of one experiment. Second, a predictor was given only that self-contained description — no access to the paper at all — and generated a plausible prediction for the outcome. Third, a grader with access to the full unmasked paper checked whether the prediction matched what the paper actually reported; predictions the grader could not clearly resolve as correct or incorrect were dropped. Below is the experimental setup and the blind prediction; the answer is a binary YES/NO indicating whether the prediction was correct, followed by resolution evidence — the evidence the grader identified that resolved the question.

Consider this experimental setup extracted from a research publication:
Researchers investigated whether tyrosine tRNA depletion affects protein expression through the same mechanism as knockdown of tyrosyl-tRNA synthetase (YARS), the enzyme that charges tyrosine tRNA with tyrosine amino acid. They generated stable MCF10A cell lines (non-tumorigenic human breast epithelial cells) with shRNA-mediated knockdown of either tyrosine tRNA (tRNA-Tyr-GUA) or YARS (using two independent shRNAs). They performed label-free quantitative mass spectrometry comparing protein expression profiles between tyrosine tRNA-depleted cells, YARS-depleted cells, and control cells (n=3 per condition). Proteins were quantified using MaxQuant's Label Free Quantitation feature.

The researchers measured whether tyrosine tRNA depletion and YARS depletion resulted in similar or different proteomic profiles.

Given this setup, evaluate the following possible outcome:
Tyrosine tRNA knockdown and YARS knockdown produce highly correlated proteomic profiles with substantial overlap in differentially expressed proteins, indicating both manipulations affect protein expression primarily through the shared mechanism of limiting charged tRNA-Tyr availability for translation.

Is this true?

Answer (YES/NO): YES